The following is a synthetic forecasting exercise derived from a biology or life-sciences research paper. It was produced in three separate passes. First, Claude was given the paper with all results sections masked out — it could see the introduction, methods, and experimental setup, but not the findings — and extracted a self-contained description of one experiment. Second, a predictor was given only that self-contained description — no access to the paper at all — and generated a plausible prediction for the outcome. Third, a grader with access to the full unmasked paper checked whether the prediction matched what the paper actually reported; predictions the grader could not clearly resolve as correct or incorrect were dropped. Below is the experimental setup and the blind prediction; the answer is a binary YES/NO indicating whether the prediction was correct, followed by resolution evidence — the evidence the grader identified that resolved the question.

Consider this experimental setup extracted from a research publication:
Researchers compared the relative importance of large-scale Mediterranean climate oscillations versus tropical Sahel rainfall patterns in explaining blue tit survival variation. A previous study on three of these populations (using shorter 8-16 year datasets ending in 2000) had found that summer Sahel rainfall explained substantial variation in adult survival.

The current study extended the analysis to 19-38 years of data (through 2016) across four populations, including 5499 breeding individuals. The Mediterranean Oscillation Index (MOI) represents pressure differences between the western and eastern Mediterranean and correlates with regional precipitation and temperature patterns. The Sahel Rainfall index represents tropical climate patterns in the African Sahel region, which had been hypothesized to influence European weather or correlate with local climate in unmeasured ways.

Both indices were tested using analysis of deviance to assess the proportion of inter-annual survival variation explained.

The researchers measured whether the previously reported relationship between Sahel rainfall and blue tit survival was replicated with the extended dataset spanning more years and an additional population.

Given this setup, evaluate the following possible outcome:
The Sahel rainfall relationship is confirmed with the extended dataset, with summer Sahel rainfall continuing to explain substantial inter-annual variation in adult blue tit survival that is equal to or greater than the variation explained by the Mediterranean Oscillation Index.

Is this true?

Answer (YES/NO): NO